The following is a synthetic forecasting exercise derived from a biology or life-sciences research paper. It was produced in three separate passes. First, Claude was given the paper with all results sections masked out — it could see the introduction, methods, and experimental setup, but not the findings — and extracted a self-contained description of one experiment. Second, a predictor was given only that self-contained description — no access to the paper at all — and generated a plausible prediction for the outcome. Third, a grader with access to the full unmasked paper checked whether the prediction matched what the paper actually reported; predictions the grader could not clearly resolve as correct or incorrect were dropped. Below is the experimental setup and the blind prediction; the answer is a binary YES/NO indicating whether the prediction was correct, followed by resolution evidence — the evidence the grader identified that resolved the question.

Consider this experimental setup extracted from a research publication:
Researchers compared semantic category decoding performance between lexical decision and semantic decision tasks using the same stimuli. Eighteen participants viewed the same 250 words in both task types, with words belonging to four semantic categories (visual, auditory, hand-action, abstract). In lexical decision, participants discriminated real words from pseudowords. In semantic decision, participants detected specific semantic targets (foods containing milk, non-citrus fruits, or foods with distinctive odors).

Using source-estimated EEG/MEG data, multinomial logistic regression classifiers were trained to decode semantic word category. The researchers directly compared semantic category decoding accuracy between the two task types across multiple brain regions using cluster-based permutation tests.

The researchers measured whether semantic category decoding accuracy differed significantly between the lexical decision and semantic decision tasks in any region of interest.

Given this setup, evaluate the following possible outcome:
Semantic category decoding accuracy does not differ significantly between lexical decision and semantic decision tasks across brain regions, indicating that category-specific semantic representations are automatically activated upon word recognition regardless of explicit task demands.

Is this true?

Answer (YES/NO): YES